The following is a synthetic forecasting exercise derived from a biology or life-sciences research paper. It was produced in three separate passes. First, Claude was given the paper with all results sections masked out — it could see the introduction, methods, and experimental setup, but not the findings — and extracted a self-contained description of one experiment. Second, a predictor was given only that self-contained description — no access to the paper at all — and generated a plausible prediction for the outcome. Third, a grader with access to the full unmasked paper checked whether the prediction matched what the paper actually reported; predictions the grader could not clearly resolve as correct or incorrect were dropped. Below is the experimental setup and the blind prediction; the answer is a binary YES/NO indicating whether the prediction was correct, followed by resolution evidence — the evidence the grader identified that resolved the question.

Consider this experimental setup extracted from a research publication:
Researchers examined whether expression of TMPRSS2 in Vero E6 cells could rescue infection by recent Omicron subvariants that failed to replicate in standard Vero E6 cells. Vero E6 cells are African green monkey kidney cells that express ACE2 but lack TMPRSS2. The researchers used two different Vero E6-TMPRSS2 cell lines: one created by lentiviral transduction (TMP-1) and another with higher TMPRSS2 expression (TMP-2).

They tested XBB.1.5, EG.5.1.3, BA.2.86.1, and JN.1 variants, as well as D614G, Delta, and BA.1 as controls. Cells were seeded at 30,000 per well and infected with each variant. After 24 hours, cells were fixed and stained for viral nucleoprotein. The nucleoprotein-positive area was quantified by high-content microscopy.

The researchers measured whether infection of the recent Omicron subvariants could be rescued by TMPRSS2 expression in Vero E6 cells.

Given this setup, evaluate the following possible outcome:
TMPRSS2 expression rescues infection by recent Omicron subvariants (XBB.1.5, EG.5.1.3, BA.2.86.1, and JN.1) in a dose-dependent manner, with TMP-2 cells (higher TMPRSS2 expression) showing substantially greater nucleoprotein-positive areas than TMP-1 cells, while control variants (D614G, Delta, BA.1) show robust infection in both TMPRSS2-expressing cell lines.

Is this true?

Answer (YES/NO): NO